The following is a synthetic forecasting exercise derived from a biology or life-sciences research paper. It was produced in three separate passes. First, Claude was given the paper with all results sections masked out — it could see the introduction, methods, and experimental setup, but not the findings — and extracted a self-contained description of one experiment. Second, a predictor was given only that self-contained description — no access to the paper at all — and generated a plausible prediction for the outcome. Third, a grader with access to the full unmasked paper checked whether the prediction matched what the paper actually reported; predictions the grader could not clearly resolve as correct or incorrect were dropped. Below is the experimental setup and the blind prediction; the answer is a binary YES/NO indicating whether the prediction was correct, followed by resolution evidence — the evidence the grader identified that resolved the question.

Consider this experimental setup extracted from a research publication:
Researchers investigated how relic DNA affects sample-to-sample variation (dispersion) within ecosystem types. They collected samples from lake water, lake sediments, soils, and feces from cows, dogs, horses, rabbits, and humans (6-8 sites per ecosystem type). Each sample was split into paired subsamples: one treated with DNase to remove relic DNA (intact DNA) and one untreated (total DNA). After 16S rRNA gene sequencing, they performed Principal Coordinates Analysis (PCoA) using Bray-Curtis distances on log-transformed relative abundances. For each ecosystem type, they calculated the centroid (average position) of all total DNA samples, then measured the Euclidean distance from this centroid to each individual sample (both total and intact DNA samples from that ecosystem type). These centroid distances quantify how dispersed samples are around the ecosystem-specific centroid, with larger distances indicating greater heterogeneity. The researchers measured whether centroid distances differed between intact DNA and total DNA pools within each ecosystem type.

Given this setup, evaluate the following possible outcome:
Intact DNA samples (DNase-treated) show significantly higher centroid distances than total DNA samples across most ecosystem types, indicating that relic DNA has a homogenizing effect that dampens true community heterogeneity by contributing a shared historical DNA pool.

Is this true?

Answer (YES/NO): NO